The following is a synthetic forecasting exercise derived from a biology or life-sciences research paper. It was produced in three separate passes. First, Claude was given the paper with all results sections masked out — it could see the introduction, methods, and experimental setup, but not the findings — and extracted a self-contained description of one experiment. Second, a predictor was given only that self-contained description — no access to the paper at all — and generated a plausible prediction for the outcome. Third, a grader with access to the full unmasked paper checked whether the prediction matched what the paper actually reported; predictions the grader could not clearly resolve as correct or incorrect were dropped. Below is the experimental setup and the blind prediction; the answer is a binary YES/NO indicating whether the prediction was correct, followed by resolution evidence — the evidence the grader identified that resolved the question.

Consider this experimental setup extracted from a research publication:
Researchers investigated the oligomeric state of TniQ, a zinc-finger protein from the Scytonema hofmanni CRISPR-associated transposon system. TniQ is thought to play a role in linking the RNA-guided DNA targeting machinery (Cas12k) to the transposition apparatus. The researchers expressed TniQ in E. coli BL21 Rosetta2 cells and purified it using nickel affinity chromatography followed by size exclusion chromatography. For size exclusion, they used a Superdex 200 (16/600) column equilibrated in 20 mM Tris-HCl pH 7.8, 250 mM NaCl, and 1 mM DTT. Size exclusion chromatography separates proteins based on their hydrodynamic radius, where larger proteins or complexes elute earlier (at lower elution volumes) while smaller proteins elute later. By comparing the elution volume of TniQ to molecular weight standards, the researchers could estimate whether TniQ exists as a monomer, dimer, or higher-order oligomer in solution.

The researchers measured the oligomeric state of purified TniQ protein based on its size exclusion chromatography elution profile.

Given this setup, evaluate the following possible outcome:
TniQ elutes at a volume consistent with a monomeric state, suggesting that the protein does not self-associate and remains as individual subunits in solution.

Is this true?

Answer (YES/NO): YES